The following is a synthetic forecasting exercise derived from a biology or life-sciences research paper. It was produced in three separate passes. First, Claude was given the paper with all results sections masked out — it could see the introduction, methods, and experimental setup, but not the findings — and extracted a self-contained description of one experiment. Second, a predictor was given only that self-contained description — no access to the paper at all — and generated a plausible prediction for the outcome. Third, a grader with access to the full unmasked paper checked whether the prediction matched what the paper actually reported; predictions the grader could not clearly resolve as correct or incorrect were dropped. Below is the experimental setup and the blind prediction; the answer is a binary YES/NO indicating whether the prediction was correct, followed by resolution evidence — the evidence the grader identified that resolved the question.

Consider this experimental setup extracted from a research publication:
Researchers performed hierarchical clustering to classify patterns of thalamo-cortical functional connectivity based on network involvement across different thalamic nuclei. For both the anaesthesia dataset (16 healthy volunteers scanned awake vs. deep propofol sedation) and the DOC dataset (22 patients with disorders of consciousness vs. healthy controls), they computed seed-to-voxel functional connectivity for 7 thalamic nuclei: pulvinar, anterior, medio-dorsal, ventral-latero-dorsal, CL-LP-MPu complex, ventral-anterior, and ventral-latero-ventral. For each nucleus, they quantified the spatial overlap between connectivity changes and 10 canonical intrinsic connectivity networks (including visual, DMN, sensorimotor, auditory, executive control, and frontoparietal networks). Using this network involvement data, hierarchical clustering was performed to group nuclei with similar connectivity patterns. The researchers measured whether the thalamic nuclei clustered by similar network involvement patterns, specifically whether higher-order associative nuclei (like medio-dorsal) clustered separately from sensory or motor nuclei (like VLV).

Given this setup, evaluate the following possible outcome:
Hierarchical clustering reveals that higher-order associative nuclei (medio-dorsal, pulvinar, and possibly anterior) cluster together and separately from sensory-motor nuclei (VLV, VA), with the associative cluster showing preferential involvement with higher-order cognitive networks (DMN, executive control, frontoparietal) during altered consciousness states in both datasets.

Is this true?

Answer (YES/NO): NO